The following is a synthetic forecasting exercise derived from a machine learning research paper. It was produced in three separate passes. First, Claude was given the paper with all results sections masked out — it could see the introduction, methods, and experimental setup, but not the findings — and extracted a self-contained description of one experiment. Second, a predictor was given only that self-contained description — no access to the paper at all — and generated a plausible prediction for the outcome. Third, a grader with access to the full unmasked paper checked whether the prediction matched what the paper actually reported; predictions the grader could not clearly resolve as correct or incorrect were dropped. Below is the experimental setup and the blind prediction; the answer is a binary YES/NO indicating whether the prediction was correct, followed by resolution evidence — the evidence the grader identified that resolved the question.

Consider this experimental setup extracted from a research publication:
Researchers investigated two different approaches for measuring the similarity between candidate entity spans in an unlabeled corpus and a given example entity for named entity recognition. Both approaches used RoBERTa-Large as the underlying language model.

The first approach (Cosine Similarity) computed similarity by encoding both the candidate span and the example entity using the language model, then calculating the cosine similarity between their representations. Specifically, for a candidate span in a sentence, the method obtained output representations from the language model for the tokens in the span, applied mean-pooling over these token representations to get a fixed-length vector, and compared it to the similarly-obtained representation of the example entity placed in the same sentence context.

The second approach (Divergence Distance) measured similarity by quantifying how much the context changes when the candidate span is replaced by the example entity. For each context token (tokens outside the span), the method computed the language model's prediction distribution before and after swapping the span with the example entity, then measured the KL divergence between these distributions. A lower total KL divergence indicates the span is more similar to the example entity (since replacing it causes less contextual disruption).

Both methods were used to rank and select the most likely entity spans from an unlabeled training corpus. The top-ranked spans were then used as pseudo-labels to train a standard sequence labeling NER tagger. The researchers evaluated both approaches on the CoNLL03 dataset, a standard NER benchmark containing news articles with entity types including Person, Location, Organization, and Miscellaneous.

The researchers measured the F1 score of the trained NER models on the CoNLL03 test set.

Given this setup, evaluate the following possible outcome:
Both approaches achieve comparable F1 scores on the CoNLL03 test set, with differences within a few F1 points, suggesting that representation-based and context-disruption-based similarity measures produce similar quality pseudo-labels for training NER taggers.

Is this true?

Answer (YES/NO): NO